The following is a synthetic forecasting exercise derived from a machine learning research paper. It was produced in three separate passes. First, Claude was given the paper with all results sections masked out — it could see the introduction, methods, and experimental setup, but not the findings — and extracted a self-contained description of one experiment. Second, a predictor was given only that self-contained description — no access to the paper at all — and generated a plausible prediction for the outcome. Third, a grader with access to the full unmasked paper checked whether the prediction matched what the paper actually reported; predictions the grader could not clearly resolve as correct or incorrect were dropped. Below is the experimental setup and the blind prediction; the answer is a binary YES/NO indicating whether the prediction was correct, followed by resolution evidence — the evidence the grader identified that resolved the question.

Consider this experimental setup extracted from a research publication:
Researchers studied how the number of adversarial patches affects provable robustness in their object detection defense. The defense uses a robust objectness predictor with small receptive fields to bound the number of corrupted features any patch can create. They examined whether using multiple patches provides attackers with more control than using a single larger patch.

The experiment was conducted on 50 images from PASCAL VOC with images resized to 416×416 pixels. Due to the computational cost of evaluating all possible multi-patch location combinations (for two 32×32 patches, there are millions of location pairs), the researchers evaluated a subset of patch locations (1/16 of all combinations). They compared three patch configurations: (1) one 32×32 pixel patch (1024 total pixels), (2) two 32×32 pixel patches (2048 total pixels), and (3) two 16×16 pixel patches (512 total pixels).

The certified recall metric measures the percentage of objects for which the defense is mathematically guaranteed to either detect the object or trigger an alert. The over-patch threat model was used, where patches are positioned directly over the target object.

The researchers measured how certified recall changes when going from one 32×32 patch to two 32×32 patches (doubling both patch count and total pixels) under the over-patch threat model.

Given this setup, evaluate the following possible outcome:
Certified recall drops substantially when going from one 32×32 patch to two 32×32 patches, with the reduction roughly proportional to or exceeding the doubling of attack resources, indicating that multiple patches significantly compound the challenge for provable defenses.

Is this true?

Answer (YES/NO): YES